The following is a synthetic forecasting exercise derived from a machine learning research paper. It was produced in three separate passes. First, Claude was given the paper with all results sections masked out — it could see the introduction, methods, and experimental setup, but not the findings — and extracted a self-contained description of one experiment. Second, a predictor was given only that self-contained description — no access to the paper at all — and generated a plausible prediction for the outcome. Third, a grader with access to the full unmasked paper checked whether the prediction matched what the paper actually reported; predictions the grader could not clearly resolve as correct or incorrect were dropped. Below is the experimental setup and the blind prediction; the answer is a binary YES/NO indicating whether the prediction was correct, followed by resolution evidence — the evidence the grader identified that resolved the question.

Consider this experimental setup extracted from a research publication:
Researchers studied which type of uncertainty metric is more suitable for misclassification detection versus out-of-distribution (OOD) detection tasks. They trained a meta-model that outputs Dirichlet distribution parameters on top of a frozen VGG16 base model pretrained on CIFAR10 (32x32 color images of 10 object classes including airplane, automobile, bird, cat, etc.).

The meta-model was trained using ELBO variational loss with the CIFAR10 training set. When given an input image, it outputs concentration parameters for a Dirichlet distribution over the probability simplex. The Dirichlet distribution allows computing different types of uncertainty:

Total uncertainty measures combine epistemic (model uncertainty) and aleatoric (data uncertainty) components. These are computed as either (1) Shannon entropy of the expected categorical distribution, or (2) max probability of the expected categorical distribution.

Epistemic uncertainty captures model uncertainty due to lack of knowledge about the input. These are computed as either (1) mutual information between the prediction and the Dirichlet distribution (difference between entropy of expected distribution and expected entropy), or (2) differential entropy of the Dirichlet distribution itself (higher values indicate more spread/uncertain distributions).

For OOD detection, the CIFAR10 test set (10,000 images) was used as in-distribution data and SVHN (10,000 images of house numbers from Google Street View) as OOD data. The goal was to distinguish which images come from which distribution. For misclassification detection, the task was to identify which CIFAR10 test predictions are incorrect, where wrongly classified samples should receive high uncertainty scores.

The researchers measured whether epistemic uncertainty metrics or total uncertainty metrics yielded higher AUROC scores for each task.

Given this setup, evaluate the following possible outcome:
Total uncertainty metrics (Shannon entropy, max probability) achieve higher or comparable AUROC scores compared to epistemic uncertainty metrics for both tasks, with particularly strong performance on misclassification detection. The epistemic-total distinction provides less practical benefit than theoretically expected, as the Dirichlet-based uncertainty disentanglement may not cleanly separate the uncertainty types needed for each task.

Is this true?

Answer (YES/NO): NO